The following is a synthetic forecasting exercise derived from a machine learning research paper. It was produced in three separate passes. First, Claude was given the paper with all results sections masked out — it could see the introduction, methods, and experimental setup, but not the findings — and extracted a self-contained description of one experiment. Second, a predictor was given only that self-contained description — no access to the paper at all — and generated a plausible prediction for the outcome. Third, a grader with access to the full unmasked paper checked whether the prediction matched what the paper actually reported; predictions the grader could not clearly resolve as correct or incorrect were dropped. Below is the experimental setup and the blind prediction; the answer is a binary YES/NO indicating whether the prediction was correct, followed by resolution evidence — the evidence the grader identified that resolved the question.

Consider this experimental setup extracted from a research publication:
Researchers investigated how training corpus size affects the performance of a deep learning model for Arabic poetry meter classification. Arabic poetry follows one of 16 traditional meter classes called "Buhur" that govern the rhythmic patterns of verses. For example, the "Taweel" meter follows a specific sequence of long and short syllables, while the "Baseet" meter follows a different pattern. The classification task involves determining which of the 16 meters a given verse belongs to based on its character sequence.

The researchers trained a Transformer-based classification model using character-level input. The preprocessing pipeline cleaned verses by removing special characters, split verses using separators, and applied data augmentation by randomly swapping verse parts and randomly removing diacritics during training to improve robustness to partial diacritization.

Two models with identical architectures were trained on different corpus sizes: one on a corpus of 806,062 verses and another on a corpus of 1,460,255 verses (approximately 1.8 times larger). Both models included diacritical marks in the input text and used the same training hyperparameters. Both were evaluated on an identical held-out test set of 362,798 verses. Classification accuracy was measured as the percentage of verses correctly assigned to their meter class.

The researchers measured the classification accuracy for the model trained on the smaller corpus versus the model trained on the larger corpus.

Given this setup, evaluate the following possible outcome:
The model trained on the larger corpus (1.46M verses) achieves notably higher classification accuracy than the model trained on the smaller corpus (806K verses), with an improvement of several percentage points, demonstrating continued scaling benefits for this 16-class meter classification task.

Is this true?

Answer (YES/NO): NO